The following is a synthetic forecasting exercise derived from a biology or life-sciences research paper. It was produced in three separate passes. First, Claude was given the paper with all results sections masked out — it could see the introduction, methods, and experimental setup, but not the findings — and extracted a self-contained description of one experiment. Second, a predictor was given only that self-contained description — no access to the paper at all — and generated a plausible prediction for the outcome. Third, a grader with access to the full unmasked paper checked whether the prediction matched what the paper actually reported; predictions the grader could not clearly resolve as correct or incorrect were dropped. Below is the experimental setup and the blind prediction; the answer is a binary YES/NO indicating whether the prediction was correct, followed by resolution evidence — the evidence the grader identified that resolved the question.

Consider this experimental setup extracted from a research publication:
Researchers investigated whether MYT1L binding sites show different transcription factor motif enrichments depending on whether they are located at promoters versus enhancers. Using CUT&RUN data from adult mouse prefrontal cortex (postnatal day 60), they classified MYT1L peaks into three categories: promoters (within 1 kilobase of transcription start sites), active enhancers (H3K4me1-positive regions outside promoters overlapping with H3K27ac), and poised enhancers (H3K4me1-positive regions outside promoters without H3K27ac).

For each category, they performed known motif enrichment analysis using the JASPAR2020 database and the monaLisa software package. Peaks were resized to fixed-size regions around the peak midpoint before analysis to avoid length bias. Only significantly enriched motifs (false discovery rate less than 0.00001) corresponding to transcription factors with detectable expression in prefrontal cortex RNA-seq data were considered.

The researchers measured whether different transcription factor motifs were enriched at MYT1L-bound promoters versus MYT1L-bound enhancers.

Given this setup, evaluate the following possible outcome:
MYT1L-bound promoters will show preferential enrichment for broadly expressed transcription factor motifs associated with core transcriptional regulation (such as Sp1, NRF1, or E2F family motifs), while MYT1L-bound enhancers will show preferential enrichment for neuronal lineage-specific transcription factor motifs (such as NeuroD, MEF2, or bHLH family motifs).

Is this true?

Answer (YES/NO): YES